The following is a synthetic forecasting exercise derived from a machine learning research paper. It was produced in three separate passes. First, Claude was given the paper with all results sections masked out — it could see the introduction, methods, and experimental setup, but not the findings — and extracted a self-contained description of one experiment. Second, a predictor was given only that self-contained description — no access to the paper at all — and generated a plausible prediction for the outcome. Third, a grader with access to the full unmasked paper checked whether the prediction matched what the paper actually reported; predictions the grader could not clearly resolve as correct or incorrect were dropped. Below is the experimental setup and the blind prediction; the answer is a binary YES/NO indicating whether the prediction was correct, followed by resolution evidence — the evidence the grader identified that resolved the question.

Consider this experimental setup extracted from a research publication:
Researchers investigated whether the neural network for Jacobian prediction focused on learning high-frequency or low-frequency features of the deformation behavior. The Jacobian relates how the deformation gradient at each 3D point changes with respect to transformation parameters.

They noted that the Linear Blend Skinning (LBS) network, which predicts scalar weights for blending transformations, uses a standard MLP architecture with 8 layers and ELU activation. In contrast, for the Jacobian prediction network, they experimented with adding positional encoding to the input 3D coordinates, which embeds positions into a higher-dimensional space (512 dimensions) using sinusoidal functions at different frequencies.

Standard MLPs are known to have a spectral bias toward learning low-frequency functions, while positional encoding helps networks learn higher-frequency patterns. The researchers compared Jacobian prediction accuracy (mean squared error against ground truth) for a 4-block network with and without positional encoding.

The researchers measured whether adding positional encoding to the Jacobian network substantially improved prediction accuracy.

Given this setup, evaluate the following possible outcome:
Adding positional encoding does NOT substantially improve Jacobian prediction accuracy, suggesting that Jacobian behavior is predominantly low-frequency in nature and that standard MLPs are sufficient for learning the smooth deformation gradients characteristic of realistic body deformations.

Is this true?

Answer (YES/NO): NO